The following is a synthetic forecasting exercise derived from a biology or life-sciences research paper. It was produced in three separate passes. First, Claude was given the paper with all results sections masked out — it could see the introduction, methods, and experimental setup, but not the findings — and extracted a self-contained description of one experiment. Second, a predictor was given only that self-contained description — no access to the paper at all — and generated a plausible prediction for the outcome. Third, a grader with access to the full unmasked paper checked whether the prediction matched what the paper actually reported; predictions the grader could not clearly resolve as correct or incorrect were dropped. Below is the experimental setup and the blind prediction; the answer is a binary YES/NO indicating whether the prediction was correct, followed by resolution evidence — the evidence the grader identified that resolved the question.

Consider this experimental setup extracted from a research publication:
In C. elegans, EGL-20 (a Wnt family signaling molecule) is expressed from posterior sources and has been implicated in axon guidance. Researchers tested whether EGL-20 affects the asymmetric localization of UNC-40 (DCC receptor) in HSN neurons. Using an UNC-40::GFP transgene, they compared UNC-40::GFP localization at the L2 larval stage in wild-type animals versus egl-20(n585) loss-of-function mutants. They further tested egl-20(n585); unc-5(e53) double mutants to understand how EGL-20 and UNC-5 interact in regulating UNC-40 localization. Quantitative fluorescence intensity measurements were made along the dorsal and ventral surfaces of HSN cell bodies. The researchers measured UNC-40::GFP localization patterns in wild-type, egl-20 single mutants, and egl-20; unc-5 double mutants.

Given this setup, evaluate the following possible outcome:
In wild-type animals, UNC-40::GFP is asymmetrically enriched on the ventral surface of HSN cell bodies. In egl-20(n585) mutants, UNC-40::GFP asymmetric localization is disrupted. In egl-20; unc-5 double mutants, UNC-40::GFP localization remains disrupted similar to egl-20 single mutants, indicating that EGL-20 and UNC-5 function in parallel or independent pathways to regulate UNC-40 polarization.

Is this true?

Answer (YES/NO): NO